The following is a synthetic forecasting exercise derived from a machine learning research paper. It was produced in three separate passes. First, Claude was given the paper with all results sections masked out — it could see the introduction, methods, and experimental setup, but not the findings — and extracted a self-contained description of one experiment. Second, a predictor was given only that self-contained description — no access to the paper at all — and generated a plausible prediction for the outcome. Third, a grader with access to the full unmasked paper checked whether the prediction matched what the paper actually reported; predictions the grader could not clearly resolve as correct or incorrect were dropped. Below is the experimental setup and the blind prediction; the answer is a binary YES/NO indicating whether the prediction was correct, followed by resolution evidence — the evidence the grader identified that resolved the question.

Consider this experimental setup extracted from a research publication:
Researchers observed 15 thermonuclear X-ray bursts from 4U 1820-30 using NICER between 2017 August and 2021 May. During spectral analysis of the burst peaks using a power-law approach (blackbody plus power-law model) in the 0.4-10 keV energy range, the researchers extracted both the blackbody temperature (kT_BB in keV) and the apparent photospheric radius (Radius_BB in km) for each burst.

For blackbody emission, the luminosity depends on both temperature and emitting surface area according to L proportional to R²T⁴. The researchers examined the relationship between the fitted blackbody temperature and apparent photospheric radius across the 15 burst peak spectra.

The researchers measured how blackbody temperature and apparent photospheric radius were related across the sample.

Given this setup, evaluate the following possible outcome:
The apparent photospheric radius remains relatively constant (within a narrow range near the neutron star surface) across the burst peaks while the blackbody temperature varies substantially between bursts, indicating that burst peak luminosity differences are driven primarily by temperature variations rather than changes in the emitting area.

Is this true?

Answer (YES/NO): NO